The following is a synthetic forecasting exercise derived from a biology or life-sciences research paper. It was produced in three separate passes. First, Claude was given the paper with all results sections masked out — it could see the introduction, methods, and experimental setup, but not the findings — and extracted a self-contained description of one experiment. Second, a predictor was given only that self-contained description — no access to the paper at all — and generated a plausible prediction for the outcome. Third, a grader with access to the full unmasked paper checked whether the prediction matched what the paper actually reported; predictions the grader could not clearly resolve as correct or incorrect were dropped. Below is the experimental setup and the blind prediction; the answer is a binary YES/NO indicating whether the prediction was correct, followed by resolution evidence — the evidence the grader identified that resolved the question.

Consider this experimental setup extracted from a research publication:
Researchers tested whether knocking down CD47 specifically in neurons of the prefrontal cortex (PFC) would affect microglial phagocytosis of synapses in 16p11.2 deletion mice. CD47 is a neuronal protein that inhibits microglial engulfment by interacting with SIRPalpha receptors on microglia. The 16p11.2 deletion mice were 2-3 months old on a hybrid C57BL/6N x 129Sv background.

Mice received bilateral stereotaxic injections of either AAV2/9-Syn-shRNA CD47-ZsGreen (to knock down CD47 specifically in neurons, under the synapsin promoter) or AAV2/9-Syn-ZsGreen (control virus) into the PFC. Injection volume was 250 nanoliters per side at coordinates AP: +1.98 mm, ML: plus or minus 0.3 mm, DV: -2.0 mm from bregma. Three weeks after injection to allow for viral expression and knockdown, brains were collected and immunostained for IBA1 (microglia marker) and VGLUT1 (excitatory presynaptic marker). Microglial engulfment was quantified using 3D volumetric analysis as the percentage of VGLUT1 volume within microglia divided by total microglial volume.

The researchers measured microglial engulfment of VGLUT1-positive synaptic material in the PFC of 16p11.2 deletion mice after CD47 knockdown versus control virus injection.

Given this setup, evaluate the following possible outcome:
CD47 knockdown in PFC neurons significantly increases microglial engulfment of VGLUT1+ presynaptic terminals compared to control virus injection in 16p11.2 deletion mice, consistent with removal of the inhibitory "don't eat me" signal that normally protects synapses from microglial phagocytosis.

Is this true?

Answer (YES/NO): YES